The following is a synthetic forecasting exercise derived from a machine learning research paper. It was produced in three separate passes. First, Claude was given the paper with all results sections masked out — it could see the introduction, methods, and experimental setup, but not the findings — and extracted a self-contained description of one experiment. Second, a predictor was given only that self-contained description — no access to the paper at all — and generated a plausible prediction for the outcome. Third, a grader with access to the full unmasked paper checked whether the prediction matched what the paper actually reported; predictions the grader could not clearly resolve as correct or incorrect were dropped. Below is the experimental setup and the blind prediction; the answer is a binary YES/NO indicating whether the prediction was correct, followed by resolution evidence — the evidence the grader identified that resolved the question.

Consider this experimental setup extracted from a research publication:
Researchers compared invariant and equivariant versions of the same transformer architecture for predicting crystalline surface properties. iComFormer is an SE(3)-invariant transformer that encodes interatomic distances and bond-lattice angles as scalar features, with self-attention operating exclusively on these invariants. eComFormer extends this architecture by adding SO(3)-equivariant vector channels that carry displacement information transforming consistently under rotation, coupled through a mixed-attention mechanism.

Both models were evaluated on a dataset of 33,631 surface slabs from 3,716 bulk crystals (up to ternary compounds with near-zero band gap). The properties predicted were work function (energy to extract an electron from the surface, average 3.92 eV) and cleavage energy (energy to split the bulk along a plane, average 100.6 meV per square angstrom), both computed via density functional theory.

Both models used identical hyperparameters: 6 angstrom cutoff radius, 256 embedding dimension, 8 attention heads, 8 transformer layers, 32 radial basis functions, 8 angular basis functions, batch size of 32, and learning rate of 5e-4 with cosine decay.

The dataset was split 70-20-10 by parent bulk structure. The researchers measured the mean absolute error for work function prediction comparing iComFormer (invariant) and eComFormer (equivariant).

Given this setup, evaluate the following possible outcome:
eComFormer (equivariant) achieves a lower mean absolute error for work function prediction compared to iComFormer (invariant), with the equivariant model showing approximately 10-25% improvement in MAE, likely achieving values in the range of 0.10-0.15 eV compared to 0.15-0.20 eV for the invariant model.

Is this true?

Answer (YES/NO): NO